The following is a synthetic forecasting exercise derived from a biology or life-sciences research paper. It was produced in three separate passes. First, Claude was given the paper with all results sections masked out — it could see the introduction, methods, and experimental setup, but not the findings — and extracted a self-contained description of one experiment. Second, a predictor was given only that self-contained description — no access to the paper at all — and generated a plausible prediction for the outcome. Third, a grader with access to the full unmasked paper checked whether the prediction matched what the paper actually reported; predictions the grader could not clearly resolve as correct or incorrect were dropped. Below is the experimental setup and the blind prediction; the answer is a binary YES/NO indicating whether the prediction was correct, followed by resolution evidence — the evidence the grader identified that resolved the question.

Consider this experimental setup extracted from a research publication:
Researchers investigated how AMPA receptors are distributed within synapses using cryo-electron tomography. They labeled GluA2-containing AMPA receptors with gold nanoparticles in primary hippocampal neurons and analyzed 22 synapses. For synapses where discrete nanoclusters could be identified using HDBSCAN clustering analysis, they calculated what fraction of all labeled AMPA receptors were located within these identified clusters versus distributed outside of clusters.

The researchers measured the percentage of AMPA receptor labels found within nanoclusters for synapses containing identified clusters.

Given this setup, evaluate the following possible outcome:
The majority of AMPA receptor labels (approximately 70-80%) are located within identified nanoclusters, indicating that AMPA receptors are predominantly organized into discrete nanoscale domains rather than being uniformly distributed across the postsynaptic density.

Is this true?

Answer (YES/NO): NO